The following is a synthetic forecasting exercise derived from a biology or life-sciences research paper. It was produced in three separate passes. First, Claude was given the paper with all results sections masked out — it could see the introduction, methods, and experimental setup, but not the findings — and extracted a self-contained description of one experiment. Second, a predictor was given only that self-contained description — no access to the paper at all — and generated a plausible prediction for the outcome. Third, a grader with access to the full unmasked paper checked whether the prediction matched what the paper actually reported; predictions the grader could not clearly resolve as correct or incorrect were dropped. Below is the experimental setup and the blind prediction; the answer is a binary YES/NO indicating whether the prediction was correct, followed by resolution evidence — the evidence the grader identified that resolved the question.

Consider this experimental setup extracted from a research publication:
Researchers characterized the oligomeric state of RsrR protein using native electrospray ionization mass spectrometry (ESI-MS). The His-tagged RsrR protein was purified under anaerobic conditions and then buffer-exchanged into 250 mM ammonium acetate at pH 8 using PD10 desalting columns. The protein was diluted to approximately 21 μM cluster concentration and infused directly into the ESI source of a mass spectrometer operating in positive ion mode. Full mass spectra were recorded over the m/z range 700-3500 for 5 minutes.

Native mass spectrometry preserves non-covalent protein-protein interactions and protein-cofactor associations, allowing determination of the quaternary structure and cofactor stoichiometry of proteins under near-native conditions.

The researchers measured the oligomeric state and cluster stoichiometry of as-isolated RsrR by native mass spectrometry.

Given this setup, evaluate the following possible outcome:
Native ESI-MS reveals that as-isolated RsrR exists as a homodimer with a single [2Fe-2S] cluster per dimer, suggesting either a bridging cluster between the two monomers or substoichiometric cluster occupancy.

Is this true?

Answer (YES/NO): NO